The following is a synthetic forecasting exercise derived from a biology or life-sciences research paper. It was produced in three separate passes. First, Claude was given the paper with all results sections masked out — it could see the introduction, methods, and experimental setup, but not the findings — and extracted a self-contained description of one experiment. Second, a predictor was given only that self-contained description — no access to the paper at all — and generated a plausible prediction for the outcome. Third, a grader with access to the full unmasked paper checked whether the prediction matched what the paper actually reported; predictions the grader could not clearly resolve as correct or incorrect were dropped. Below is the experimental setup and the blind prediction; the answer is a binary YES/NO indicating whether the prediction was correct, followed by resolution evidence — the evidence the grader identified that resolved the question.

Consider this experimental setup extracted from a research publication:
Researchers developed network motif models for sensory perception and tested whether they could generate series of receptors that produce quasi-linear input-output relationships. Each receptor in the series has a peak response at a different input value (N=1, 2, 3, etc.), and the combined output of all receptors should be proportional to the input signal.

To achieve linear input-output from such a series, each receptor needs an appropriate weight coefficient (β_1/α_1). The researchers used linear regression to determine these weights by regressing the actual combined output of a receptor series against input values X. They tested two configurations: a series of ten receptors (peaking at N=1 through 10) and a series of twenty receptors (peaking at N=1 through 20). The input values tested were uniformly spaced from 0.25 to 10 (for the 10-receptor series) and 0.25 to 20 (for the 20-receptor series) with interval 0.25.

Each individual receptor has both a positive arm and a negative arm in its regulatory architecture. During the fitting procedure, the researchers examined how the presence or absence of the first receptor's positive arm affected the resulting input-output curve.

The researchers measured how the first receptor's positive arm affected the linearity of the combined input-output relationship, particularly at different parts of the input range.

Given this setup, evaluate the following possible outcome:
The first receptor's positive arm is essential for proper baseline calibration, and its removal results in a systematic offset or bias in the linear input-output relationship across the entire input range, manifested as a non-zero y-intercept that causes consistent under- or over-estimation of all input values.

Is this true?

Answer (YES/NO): NO